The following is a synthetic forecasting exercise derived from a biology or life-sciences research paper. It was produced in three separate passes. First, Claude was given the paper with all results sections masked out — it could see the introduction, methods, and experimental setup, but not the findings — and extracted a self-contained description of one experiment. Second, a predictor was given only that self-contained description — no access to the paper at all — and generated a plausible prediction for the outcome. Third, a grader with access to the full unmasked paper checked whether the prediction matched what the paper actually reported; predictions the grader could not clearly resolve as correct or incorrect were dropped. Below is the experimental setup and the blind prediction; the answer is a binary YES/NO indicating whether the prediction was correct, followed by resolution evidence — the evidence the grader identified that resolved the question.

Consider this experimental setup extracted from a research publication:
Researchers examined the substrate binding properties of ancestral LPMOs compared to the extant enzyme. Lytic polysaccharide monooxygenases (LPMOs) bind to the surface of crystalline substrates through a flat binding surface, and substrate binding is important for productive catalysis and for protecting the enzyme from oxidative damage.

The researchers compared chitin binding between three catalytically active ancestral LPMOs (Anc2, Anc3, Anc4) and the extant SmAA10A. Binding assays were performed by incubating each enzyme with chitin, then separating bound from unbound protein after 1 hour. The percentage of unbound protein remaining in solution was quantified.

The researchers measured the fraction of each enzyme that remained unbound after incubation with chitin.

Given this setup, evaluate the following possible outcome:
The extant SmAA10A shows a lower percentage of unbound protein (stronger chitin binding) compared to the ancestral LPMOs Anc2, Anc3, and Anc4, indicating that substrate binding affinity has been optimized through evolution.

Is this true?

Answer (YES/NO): YES